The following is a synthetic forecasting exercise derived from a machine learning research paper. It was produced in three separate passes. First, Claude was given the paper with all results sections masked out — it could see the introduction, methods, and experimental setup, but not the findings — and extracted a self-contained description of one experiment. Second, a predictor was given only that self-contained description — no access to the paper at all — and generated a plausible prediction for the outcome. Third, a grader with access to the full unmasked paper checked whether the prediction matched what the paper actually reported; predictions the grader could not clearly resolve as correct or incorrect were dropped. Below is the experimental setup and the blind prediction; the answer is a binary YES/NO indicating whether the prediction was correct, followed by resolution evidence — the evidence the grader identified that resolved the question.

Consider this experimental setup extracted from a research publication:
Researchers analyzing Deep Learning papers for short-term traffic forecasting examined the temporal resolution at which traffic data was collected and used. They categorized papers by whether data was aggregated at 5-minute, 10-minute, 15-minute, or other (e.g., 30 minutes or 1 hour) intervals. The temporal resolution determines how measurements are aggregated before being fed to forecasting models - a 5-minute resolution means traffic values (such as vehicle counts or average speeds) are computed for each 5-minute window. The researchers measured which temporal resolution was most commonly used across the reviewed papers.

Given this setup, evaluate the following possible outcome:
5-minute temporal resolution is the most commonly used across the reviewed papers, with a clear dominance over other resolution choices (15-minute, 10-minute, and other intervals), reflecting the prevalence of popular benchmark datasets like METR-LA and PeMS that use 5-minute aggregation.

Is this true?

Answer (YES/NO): YES